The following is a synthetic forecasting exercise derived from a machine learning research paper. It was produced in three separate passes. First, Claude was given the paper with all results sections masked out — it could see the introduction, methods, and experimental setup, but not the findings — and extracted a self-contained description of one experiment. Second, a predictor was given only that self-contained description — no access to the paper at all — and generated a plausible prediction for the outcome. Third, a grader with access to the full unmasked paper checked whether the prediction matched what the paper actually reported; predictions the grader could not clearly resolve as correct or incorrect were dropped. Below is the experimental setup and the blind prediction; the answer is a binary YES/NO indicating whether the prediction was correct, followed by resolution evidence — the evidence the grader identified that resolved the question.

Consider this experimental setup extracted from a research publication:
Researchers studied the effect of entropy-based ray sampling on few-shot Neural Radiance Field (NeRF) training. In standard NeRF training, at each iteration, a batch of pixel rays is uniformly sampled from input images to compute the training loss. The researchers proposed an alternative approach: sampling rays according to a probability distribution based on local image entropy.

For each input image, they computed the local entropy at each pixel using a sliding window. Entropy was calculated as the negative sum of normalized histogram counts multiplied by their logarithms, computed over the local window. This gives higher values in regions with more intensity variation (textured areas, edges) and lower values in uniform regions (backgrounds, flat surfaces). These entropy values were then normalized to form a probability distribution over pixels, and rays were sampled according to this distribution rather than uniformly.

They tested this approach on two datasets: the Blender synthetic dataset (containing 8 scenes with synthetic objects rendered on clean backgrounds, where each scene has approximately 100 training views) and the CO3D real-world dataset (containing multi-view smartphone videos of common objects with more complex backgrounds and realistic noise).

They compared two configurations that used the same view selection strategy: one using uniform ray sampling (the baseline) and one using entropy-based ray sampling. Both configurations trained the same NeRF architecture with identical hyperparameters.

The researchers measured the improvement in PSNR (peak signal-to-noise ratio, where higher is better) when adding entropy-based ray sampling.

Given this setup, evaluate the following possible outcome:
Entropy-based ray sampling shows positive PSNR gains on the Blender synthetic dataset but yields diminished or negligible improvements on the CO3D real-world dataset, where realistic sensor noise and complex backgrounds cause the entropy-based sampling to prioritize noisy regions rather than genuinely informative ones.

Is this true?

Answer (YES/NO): NO